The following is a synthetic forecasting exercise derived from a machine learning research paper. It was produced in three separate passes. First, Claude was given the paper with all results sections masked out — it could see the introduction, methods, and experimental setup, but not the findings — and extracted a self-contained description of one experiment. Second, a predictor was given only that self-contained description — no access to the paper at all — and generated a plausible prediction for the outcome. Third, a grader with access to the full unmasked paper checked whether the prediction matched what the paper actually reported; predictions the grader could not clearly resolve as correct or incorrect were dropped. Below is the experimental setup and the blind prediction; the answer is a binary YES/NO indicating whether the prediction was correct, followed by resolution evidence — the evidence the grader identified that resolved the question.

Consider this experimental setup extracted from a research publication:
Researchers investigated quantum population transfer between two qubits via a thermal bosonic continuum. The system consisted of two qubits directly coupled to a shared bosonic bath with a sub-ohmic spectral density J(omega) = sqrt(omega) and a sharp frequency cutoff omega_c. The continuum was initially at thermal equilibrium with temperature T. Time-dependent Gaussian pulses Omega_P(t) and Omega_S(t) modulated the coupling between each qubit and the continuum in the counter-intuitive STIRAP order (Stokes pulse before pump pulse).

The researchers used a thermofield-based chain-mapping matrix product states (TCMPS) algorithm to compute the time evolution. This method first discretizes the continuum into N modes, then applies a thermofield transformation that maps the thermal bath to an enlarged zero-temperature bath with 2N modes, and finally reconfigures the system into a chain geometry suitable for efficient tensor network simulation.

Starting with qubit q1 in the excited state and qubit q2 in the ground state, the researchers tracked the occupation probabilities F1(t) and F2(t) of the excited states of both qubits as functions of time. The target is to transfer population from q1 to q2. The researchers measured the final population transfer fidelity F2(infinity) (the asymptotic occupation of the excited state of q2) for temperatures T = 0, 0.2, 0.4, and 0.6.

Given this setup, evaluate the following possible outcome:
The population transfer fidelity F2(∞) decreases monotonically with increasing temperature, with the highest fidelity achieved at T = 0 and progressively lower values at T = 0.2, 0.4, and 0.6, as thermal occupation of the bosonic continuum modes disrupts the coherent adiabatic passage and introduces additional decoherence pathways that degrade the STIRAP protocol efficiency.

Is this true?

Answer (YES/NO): YES